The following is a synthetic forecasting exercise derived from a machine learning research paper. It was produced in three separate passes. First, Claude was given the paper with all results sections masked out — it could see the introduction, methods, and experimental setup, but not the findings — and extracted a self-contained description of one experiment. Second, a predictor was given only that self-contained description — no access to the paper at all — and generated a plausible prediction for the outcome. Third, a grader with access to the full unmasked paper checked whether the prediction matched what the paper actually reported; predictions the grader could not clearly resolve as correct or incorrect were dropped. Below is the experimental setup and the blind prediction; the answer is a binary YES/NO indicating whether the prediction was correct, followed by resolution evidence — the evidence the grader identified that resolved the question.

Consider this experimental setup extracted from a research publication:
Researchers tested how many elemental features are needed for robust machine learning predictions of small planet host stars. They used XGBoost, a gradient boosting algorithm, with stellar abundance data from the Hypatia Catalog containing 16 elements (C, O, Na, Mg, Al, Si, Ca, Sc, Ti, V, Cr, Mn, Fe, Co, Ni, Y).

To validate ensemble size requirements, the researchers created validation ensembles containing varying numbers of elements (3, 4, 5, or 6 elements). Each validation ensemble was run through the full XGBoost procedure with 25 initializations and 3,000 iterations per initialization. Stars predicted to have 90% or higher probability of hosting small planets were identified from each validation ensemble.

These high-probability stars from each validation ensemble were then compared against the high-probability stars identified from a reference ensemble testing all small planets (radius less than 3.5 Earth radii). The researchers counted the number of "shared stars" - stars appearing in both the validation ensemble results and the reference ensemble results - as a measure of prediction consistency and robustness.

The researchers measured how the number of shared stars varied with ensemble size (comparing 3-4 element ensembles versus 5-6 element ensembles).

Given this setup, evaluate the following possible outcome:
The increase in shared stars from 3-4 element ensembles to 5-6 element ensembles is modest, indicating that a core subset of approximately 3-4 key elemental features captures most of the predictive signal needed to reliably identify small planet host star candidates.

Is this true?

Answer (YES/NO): NO